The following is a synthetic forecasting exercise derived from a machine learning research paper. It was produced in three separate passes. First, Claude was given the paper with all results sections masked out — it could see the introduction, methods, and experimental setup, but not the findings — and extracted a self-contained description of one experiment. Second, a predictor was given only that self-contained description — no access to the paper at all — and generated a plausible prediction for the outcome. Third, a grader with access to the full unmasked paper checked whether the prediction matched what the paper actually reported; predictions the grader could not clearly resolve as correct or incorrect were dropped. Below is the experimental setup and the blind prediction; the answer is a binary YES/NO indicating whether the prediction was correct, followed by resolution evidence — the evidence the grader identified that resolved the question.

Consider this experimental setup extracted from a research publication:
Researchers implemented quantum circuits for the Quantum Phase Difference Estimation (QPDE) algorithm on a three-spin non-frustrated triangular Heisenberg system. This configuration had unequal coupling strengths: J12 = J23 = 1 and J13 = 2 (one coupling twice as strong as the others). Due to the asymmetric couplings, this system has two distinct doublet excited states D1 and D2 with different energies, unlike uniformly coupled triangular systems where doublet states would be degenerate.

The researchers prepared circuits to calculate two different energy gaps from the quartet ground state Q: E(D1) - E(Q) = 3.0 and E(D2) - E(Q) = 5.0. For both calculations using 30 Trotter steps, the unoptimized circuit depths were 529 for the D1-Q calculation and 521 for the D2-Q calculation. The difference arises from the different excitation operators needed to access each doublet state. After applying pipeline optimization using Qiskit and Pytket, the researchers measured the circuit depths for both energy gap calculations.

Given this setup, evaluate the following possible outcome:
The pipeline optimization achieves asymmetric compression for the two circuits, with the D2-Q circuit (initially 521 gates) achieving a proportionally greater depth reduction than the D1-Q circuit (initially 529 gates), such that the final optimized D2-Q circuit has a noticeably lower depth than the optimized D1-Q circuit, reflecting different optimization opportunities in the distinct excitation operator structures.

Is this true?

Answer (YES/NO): YES